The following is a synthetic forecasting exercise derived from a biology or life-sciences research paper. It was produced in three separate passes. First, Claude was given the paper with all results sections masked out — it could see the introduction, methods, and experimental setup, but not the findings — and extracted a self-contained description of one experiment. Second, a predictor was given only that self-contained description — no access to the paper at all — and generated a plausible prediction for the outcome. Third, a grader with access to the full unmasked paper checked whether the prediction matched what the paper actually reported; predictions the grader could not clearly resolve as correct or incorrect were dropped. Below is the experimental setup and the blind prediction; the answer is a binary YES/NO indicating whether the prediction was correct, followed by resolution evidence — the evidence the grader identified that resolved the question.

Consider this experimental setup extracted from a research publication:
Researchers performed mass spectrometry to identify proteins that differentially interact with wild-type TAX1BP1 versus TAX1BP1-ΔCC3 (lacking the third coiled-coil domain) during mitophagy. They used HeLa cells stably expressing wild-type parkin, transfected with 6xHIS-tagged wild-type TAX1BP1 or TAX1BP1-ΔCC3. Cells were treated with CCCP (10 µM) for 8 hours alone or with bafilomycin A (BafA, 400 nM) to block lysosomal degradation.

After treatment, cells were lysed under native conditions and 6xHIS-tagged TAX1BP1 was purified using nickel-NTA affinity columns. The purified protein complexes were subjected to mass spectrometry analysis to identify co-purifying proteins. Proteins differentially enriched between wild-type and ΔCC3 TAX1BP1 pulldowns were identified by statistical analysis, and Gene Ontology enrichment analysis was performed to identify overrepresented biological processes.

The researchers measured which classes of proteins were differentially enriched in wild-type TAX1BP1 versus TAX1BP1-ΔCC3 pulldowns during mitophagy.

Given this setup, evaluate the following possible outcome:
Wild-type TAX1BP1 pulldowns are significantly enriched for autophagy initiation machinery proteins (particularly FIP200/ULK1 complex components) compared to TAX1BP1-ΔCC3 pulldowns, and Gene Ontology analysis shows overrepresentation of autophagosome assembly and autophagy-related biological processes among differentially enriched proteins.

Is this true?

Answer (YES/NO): NO